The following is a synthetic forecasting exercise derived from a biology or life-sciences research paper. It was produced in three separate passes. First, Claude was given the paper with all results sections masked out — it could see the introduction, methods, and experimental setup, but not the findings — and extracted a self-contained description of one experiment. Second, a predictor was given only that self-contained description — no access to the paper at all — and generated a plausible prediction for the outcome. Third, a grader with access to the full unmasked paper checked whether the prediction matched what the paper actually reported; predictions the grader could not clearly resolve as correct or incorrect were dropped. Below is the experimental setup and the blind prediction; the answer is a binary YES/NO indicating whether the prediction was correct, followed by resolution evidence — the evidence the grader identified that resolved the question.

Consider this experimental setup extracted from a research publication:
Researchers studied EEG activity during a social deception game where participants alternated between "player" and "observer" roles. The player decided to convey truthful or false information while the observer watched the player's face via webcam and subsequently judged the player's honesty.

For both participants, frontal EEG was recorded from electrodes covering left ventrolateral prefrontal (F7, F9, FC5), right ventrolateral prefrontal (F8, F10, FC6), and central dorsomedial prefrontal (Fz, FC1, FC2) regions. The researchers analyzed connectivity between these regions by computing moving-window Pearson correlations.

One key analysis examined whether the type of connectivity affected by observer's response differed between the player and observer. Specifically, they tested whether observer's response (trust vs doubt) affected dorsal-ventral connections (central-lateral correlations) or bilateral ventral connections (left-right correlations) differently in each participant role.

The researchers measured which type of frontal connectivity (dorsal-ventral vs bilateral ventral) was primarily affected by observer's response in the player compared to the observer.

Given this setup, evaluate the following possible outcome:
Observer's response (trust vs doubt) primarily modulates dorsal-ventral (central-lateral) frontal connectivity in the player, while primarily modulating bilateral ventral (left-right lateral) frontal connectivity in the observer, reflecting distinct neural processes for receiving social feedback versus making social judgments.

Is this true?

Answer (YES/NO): YES